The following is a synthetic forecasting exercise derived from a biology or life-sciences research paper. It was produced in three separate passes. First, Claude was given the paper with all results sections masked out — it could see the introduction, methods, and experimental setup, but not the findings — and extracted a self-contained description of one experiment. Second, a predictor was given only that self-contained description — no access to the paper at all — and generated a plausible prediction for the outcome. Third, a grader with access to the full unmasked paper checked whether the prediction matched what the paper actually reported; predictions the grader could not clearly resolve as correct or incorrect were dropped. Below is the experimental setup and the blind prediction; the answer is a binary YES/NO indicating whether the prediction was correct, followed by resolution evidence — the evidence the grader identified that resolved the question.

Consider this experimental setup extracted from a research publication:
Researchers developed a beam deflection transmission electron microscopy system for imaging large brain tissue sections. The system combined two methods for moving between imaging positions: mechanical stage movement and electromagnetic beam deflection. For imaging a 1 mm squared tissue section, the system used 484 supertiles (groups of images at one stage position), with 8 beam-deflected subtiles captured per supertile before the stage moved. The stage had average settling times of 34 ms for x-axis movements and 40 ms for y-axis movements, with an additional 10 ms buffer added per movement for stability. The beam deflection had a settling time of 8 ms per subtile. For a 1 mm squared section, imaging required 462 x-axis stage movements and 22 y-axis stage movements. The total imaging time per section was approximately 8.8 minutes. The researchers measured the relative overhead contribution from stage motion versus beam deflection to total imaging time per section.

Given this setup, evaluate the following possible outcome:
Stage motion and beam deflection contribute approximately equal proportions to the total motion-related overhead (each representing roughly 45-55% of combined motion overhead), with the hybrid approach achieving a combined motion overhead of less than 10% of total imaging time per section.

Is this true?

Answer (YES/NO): NO